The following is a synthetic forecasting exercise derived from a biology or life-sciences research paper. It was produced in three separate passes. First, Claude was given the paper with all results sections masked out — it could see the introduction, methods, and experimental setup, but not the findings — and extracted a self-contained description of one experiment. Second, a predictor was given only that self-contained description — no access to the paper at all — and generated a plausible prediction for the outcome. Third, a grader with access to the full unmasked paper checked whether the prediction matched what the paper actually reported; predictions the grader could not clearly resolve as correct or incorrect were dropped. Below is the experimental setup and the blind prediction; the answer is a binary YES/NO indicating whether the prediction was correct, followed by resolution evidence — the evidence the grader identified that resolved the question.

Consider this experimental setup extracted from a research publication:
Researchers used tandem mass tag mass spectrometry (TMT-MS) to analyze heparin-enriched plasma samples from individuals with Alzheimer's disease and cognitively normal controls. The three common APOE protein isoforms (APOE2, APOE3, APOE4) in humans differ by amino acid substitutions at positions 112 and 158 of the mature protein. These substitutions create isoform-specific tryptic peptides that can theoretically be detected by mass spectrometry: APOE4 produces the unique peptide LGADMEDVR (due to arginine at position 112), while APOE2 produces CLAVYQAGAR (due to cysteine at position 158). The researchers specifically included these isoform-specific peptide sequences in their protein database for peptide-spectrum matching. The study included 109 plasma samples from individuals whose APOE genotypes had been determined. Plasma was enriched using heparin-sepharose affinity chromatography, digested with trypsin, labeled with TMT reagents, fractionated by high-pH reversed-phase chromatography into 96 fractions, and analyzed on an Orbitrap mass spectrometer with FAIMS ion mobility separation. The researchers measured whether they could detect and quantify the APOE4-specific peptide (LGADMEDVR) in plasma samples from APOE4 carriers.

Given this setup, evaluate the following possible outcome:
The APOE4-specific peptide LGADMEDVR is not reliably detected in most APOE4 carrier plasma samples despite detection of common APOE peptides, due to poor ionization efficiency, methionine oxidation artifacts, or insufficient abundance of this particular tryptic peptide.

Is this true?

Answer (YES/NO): NO